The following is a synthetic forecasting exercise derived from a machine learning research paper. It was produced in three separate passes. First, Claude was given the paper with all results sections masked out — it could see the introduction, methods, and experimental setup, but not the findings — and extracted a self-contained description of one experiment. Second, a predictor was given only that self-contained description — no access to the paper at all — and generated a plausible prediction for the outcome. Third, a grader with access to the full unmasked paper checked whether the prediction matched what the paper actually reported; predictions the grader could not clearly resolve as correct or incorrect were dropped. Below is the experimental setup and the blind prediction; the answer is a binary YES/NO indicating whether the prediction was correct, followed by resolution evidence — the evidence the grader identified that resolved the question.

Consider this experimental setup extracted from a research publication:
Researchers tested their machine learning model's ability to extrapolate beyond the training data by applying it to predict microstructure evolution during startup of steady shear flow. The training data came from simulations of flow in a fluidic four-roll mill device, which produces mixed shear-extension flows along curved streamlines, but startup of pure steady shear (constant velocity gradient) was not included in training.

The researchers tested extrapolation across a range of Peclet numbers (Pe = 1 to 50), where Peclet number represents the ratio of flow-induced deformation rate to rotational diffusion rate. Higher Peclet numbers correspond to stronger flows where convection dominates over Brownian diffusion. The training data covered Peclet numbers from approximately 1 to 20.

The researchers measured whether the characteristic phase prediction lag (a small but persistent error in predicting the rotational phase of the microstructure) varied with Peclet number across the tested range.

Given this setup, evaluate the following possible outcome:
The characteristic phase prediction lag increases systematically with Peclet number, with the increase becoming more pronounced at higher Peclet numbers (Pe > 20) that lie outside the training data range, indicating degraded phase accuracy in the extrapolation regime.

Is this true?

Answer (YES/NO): NO